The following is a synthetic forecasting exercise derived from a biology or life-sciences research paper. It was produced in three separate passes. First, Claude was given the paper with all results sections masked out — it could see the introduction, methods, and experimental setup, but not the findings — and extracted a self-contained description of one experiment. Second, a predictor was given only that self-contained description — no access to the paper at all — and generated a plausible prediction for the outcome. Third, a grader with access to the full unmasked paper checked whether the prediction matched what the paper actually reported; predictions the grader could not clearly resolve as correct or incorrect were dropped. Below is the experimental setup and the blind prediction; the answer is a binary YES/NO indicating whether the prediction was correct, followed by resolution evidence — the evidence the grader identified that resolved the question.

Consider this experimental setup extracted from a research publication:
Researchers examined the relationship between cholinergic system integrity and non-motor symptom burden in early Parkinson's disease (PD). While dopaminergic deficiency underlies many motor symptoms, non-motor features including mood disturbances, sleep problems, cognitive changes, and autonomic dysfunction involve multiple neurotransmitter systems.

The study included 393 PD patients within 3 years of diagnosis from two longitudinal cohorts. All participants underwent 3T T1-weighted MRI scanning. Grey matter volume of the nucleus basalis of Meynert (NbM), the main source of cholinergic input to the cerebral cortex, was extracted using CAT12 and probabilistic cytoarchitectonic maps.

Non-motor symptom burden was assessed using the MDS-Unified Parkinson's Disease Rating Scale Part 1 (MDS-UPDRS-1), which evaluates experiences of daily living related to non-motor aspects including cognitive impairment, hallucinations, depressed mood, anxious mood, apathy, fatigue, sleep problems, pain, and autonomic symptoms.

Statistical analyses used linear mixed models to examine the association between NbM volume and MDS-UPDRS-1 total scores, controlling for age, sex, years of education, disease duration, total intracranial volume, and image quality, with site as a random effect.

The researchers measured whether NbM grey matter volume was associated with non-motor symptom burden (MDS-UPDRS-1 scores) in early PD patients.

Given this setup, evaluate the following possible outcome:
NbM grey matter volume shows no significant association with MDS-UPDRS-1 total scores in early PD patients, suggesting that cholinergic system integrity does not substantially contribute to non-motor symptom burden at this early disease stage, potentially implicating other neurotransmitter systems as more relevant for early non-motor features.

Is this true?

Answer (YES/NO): NO